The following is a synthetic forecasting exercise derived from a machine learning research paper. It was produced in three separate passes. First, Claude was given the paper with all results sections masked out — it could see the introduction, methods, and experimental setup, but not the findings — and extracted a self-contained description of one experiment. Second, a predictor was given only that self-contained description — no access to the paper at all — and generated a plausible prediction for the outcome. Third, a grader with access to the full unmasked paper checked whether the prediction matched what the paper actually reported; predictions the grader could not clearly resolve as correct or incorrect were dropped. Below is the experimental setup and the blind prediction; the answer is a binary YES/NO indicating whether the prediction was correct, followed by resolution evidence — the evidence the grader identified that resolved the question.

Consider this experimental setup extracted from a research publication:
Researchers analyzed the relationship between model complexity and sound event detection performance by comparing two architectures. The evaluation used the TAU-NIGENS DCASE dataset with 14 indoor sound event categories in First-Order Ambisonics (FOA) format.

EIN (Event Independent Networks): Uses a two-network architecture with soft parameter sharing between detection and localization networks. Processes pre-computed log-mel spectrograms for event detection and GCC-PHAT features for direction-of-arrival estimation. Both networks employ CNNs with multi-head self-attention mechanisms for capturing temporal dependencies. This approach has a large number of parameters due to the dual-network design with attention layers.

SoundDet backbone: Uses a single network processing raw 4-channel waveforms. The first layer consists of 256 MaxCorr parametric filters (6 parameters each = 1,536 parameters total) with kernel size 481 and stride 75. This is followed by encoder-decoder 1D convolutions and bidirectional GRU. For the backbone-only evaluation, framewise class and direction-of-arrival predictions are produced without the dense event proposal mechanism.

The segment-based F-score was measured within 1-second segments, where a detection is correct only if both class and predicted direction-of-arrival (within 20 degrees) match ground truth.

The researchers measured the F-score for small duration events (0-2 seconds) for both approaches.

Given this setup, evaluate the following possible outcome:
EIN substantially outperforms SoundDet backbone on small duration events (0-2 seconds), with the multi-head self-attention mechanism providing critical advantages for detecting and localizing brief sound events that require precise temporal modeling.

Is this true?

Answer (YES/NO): YES